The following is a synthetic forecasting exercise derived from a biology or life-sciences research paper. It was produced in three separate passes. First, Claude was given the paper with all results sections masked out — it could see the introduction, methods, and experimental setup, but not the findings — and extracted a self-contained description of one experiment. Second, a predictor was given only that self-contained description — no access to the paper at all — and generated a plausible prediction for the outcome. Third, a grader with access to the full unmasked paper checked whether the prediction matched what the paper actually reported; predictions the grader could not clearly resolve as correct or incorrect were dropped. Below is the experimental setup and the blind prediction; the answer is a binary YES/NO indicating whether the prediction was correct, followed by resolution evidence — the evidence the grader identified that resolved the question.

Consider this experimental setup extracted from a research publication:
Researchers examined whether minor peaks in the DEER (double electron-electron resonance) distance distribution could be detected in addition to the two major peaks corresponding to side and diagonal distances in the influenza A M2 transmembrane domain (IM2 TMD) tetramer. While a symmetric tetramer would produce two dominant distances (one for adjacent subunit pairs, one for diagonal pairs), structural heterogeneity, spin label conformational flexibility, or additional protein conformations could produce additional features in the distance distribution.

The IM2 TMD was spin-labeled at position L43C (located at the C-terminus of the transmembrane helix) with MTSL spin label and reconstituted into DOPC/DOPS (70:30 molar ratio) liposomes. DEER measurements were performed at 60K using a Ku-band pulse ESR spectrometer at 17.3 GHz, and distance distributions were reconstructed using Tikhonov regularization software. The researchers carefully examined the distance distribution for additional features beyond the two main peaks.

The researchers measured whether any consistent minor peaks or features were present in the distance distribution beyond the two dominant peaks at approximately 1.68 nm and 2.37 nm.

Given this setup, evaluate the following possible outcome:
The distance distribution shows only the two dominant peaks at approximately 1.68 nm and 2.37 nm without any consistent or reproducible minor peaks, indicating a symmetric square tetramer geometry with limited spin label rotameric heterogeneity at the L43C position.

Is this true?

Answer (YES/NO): NO